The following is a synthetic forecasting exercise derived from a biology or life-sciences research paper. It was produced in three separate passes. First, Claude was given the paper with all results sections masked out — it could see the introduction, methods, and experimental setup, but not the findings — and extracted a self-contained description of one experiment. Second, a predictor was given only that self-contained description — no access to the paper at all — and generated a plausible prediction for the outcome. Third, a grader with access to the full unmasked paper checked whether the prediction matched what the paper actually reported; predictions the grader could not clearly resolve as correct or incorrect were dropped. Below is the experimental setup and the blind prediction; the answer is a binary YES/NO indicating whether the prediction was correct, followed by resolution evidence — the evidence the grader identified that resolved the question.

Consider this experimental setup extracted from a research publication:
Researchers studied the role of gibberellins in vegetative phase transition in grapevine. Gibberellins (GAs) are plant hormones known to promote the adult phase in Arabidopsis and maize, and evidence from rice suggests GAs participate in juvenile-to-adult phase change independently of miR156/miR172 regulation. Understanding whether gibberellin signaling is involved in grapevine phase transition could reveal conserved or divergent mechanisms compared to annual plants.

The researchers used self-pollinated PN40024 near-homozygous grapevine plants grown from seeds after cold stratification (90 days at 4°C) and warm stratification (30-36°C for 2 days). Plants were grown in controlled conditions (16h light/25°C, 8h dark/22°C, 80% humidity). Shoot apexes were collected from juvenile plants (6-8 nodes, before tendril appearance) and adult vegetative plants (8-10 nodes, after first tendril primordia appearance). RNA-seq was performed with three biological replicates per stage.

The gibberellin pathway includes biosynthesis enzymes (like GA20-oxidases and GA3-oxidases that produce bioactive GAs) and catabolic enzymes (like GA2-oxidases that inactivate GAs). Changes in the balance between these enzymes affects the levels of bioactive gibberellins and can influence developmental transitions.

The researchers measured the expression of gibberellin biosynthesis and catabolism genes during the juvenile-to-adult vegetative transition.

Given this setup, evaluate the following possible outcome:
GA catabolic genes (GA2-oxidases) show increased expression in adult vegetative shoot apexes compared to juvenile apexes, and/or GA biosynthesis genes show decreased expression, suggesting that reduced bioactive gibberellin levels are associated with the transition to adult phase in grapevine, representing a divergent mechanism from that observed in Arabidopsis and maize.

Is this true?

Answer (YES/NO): NO